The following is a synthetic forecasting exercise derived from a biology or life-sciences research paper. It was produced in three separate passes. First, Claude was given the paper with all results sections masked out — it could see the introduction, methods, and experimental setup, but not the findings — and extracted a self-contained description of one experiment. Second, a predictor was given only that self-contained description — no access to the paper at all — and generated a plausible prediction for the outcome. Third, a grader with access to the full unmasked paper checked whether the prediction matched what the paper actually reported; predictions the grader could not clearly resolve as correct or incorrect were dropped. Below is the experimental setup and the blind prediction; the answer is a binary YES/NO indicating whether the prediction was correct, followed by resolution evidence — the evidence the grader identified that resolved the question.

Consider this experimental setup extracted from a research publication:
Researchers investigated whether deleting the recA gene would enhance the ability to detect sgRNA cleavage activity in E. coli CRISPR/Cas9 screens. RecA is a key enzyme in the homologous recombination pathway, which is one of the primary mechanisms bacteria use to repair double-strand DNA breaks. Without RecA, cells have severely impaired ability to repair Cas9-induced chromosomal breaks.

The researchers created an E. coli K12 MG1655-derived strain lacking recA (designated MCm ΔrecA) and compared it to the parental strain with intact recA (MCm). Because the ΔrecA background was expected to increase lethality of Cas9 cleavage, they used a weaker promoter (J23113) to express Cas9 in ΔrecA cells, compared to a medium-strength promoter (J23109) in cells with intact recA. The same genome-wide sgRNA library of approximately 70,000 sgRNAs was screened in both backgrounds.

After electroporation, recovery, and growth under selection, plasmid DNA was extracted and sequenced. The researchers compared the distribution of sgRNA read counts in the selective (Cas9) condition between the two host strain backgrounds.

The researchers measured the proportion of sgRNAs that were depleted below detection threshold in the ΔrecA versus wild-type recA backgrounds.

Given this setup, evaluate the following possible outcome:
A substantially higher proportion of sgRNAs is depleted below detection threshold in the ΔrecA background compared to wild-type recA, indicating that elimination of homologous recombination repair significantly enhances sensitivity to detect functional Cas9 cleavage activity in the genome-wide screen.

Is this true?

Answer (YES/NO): YES